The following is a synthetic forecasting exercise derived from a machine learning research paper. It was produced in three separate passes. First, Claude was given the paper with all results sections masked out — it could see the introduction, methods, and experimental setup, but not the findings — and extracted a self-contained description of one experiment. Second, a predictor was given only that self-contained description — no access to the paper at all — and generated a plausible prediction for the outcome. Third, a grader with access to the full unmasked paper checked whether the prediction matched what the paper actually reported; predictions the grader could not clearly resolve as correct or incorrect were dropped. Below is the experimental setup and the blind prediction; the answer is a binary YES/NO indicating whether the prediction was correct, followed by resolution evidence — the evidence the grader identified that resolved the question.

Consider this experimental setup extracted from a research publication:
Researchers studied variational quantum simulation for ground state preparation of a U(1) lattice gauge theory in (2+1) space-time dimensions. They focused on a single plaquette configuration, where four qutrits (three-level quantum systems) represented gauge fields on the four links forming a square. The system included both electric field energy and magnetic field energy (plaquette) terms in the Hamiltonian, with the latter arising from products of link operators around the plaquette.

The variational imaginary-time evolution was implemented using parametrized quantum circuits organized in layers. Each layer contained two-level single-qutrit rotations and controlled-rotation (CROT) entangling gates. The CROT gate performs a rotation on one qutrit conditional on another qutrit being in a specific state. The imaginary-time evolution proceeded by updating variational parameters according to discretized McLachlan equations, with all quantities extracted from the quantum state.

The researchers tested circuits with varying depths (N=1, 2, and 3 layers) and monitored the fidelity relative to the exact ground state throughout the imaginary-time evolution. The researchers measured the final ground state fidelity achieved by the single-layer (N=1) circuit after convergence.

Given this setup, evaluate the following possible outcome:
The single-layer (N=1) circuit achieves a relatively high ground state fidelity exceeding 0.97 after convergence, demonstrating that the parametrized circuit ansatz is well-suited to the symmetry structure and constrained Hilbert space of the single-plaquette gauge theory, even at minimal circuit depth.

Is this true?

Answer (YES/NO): NO